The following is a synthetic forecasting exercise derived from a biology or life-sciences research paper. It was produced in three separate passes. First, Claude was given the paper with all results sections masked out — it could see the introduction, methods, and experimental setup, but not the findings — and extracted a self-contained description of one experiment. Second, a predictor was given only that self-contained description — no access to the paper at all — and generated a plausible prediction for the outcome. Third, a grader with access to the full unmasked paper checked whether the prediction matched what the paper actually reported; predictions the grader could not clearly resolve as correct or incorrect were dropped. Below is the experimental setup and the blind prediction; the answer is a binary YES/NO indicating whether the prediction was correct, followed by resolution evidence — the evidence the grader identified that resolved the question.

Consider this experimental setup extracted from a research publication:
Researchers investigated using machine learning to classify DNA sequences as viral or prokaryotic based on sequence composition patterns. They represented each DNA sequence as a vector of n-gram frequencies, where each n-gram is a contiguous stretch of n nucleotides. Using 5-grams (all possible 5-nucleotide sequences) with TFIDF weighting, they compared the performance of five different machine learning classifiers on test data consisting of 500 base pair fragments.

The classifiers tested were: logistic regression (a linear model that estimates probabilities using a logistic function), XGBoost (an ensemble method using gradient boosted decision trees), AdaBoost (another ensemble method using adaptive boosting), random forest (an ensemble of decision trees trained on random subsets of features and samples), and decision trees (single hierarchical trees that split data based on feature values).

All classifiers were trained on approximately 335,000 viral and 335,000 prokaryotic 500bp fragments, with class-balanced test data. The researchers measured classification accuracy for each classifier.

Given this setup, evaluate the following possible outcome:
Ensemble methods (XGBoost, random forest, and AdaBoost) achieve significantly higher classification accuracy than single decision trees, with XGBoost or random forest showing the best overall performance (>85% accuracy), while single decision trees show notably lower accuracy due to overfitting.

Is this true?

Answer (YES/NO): NO